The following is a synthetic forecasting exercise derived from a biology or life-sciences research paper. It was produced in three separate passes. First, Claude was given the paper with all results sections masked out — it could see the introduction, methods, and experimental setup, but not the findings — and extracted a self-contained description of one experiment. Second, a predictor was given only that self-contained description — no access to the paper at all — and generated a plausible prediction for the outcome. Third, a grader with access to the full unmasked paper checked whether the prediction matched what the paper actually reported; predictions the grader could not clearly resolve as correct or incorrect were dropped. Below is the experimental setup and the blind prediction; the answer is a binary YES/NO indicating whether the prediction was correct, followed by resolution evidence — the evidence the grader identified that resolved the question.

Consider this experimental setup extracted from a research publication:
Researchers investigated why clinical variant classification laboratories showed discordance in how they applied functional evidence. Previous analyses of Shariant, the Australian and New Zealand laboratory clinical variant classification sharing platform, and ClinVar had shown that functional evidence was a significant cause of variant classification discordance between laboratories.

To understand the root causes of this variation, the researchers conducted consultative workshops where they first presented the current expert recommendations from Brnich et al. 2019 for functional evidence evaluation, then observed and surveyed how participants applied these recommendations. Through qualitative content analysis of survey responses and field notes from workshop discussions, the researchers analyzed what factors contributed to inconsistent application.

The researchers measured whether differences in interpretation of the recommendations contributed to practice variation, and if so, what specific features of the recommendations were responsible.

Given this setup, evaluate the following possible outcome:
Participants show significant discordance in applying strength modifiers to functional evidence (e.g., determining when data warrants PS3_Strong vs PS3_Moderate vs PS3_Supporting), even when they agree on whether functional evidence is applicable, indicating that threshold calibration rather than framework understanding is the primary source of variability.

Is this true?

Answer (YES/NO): NO